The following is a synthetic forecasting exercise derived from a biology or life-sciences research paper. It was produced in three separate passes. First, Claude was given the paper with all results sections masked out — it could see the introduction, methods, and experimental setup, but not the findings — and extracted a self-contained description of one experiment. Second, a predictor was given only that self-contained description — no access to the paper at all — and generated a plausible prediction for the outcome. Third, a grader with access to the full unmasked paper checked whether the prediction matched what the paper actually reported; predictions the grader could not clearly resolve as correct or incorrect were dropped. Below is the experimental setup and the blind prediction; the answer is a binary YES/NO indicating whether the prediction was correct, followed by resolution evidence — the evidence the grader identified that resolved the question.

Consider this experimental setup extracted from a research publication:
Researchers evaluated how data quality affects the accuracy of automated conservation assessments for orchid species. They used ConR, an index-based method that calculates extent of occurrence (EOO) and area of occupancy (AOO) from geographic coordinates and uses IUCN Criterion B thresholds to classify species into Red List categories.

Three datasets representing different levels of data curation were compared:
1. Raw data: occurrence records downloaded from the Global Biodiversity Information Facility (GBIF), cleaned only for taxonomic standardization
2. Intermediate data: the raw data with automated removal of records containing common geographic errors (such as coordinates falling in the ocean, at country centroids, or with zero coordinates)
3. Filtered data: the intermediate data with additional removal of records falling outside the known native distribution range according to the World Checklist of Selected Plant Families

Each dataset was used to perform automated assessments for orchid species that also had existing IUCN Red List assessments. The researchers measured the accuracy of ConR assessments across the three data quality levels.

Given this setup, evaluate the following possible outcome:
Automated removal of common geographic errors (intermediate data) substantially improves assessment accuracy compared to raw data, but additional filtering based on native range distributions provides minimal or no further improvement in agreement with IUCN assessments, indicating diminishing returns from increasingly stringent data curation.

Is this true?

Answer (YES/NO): NO